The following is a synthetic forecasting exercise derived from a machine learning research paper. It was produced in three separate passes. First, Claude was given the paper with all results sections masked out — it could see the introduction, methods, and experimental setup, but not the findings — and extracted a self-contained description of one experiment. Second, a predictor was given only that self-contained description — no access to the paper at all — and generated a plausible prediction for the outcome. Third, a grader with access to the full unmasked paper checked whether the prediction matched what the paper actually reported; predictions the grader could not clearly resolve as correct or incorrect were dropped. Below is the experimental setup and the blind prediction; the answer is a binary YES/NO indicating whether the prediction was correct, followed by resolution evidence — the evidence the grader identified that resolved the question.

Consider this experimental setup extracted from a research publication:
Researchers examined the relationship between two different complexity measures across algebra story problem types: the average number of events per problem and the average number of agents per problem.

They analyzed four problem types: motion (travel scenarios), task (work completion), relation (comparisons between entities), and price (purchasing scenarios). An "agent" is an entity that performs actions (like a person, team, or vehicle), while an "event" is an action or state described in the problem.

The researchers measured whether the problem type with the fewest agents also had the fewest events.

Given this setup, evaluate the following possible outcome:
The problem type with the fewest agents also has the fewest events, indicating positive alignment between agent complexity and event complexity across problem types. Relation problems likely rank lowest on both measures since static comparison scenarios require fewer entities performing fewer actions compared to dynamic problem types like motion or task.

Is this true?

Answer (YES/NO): NO